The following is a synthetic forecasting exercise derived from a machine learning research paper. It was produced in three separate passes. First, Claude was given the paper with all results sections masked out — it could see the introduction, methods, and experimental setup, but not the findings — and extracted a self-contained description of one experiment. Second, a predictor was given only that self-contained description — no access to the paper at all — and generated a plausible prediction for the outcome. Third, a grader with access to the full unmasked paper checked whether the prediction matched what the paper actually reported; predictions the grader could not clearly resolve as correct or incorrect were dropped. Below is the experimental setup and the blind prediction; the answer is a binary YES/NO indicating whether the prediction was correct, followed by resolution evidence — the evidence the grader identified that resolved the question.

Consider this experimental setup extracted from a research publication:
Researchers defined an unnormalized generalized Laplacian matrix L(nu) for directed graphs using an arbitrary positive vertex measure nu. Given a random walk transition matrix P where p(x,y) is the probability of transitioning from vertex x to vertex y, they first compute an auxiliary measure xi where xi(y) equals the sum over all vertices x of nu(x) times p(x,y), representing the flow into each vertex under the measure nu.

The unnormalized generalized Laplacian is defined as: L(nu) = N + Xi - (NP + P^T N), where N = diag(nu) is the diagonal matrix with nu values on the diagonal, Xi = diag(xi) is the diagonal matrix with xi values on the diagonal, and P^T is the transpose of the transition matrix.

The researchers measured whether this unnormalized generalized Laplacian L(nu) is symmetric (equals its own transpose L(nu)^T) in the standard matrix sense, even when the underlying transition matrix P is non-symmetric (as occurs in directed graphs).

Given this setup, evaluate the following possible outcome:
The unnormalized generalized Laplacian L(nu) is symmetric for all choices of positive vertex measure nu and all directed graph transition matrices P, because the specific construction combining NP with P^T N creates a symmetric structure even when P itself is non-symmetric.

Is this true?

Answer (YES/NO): YES